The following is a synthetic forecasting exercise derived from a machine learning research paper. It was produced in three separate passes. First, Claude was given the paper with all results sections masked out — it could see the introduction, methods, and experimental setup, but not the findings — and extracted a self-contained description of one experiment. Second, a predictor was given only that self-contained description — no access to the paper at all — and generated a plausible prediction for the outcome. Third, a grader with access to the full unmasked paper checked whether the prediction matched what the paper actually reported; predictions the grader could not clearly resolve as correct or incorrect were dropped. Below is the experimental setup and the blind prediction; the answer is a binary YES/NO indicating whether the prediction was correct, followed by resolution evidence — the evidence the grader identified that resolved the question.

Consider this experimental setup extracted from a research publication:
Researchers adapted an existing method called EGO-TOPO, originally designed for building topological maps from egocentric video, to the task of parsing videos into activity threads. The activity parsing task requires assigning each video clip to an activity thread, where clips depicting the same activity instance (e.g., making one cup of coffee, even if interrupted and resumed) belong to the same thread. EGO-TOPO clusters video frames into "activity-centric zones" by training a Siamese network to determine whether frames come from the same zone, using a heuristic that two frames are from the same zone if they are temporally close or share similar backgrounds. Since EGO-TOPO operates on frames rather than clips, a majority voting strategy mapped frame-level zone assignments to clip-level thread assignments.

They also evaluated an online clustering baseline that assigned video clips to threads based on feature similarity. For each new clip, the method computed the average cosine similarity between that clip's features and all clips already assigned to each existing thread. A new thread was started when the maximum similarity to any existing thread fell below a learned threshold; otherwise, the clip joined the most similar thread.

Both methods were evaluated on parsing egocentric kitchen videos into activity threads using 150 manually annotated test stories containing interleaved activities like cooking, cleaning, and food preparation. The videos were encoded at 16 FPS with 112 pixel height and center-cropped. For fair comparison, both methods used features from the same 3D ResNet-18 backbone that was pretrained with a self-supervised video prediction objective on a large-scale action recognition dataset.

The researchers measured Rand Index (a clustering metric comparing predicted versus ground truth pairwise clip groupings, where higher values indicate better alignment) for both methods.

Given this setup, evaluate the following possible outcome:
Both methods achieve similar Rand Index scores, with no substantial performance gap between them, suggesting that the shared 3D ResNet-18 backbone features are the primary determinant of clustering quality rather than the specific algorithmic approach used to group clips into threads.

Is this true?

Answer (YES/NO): NO